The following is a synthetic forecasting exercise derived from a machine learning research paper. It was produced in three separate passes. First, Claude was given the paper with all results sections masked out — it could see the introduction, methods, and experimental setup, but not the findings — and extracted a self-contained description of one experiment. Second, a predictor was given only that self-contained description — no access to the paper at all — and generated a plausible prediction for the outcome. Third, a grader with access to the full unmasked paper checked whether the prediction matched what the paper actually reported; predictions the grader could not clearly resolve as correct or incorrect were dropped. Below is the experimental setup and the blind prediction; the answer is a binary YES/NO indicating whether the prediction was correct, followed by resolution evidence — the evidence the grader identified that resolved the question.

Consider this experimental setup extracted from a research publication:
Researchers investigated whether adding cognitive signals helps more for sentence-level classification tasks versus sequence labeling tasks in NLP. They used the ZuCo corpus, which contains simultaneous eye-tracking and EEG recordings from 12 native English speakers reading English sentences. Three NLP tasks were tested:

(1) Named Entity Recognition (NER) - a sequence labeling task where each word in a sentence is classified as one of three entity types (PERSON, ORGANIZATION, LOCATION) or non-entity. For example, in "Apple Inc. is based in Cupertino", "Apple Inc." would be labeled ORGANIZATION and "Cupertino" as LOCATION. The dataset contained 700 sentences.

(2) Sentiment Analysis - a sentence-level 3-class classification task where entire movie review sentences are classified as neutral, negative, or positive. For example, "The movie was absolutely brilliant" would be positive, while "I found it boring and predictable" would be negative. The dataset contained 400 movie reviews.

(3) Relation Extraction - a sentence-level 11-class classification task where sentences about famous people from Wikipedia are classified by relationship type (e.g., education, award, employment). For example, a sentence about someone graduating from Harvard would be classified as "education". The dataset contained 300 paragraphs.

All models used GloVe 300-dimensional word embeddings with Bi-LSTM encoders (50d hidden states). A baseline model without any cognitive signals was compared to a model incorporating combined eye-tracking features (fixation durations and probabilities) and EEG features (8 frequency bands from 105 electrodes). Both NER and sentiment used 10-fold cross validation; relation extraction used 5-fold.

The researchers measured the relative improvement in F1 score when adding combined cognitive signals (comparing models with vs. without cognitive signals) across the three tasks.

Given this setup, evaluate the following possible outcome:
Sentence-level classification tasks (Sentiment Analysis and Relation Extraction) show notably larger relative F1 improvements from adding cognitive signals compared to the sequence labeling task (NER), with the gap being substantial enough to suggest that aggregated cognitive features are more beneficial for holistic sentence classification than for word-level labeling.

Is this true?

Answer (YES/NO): NO